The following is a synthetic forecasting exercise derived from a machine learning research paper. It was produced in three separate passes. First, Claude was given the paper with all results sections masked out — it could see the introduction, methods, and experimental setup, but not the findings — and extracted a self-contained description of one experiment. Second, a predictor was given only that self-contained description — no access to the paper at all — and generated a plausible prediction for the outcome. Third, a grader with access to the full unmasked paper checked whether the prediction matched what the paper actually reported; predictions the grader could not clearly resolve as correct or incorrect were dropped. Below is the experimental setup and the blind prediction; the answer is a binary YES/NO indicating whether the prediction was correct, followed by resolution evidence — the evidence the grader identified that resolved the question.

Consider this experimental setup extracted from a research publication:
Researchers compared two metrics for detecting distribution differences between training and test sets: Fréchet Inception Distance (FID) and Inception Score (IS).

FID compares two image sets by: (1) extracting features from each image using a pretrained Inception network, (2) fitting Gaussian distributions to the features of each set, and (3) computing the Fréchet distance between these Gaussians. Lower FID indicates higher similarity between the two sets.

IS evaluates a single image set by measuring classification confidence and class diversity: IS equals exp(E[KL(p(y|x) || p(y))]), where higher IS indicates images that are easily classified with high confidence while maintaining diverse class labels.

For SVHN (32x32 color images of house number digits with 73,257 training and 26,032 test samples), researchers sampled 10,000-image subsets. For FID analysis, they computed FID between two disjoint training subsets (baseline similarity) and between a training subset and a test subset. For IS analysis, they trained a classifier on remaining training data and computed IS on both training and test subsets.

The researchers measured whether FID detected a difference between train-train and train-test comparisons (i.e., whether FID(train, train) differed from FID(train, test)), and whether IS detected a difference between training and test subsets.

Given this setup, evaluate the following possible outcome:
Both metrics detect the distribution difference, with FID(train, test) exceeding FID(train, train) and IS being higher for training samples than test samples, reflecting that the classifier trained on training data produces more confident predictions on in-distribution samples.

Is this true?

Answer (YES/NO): NO